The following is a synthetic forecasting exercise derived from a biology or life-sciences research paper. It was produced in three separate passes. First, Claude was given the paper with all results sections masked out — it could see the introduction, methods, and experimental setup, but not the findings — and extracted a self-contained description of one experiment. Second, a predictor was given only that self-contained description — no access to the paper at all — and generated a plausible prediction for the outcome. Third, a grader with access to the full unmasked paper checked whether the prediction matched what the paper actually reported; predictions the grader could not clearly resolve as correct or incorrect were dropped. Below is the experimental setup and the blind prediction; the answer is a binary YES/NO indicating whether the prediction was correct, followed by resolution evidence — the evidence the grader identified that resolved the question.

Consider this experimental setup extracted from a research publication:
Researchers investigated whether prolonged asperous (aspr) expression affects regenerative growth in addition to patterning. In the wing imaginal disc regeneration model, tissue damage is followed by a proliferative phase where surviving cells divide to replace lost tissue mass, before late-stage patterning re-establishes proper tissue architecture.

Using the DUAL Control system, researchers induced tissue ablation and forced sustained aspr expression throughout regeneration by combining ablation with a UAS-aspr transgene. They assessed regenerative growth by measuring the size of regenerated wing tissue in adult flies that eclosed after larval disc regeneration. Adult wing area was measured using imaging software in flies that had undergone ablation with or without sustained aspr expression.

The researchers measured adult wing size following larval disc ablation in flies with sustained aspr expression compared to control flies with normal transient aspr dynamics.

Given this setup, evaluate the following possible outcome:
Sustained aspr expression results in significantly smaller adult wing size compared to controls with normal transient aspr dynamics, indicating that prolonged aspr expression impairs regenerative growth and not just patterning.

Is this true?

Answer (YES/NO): YES